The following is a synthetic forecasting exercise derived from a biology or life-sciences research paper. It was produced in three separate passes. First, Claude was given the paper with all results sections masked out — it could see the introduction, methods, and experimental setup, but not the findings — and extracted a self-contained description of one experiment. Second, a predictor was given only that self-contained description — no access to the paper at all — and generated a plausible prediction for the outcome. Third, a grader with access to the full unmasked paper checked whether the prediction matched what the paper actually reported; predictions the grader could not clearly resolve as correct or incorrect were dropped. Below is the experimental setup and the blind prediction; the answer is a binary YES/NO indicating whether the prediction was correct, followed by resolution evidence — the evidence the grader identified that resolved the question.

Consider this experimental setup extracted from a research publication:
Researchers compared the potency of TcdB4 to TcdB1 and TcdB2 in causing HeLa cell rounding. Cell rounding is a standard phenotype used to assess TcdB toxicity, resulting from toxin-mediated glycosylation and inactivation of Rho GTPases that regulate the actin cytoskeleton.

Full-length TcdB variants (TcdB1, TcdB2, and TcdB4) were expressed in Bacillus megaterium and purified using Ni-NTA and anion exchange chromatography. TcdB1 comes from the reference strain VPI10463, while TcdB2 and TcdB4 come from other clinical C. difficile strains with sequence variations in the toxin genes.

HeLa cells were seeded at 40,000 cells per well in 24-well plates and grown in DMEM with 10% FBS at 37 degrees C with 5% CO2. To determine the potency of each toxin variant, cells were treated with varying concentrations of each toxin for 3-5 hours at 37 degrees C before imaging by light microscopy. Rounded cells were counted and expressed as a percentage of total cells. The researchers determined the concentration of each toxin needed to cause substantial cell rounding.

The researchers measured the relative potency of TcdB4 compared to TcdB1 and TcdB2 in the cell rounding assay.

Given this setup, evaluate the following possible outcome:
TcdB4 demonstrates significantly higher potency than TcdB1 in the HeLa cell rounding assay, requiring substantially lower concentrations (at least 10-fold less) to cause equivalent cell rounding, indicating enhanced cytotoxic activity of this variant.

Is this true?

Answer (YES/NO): NO